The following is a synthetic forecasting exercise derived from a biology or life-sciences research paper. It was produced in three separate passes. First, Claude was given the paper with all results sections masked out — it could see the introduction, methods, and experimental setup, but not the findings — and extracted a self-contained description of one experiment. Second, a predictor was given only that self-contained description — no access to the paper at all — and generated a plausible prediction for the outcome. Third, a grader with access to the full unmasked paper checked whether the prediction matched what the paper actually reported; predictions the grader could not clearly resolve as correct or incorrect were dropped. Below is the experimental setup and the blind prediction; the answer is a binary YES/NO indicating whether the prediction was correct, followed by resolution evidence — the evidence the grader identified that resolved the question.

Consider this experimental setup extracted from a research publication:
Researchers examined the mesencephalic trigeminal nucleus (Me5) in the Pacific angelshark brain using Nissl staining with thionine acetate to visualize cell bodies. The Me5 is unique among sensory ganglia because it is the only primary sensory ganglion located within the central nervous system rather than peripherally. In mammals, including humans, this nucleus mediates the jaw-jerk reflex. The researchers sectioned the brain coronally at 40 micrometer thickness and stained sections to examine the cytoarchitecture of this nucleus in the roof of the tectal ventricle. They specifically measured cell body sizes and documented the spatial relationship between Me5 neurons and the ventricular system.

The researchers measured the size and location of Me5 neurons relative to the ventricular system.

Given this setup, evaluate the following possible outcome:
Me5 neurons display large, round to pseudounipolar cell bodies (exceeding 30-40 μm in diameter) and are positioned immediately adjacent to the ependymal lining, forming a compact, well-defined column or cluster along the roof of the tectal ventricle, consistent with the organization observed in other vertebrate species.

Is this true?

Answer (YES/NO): YES